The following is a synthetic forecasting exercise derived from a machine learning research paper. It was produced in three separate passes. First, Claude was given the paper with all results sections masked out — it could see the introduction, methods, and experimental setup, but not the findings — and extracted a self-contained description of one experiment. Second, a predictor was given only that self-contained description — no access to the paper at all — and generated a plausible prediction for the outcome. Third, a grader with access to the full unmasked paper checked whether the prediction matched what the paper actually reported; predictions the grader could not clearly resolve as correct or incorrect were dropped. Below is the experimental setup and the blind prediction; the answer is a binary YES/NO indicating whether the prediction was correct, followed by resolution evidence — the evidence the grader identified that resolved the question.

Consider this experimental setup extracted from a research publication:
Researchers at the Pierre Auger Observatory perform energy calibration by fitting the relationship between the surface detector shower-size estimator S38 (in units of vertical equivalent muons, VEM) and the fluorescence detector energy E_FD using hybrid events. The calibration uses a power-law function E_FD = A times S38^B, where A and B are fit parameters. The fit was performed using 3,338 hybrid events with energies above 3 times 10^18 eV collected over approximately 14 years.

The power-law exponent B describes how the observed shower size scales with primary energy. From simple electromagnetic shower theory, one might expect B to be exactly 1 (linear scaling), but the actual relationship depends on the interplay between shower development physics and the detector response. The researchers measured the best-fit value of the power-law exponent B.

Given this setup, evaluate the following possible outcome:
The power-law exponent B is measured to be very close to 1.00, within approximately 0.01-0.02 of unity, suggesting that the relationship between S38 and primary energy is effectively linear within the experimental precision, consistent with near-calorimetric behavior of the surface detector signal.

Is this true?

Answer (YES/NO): NO